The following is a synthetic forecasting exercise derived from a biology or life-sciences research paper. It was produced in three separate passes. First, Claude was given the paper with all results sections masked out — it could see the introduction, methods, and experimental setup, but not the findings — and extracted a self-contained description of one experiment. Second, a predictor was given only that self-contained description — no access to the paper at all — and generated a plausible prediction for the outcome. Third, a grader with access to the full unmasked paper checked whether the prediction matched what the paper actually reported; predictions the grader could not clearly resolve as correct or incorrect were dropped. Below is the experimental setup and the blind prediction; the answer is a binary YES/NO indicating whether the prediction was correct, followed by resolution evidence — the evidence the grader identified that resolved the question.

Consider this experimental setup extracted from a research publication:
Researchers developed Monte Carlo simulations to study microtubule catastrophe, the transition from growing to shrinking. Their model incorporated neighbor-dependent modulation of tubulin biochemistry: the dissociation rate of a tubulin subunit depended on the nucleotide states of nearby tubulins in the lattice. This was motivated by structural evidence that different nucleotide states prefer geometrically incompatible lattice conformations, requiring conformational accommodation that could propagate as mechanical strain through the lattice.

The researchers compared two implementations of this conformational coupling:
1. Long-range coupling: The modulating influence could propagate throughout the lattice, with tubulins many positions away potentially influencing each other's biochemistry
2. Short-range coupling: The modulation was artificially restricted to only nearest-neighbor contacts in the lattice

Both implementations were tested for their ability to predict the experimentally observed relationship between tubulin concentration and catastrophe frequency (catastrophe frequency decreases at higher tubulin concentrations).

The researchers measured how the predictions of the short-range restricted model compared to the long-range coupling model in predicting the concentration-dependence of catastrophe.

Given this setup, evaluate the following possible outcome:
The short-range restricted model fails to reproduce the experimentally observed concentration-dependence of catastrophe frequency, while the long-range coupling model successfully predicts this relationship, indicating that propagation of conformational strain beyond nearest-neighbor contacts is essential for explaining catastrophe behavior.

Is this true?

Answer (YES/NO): YES